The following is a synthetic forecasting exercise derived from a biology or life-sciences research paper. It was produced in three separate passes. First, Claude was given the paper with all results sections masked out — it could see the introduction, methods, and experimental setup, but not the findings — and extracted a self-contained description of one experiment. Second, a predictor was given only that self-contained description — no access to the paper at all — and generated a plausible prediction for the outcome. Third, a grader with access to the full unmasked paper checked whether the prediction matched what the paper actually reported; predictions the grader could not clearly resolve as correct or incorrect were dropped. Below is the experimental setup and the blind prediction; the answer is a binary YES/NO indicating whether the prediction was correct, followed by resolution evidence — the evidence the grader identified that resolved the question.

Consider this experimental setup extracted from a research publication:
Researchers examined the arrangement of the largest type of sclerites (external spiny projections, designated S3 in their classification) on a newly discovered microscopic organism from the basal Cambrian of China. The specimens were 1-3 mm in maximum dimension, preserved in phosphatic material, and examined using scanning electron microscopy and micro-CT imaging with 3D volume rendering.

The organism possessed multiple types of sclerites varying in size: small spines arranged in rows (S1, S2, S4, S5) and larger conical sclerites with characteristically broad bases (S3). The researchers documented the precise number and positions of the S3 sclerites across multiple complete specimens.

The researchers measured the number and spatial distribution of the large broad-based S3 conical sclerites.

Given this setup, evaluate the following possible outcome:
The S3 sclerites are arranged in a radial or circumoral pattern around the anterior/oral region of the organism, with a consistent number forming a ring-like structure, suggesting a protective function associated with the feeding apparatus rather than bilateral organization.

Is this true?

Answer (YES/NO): NO